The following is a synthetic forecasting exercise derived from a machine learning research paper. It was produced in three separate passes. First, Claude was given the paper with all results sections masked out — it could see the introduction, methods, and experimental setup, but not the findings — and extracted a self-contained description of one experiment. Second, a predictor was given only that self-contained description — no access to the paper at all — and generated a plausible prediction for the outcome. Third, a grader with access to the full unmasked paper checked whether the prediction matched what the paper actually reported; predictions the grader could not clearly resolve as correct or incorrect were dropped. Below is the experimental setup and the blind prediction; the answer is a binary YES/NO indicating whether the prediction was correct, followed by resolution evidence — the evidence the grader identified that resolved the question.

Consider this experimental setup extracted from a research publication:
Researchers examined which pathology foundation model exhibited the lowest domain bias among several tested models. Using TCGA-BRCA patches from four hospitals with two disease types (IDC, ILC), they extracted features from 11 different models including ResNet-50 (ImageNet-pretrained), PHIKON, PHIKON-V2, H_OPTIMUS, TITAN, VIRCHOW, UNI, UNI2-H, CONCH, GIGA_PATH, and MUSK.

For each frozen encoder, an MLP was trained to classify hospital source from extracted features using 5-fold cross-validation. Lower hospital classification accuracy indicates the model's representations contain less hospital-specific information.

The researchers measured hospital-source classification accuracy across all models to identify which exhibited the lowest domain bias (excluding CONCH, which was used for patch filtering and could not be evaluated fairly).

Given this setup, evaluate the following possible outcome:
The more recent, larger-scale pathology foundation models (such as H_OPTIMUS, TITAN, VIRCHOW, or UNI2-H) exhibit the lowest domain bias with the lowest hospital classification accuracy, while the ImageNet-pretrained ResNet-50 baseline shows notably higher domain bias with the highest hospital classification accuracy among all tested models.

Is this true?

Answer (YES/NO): NO